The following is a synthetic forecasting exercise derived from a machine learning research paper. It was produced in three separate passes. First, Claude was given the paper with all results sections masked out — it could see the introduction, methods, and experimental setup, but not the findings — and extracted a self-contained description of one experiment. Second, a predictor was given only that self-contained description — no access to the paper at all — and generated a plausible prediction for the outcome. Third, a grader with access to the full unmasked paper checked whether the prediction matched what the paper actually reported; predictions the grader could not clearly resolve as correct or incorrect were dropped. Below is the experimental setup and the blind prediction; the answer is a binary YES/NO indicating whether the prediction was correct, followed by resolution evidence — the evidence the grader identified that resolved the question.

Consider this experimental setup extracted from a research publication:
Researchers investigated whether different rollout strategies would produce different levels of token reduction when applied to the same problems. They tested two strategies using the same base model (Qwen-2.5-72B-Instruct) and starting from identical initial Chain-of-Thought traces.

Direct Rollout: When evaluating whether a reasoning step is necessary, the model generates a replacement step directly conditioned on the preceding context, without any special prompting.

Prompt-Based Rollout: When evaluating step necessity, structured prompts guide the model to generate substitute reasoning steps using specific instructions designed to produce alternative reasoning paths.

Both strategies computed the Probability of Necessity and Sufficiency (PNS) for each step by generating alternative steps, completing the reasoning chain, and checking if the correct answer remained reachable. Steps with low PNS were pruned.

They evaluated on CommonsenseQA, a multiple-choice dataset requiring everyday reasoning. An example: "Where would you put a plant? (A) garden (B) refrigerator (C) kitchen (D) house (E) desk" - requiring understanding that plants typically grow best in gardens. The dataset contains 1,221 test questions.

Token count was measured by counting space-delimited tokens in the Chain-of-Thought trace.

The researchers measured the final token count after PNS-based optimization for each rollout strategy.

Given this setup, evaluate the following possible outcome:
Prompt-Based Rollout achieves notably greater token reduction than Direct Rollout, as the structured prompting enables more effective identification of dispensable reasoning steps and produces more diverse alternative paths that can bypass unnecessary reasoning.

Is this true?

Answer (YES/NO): NO